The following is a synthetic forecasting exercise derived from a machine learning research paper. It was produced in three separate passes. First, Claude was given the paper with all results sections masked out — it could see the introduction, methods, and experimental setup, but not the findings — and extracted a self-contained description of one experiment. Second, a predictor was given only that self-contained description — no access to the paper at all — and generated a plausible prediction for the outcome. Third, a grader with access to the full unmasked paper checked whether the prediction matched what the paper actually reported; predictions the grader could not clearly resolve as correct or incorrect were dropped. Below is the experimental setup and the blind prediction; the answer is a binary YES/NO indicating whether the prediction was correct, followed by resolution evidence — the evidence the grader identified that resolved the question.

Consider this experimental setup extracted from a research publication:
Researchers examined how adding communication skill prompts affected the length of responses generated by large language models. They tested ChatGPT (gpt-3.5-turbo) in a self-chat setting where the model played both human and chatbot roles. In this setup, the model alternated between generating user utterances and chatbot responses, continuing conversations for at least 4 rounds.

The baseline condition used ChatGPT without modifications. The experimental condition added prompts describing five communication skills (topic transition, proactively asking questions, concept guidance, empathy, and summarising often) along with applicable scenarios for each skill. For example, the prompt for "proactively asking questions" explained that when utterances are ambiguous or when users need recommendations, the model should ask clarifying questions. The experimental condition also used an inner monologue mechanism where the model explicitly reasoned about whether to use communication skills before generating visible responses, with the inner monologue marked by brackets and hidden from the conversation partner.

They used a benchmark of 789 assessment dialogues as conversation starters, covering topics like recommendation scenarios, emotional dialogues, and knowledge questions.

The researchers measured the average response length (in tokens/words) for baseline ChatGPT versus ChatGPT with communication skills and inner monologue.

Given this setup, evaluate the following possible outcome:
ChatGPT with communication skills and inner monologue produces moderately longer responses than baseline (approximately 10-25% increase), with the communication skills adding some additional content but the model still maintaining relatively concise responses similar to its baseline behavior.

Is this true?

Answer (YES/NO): NO